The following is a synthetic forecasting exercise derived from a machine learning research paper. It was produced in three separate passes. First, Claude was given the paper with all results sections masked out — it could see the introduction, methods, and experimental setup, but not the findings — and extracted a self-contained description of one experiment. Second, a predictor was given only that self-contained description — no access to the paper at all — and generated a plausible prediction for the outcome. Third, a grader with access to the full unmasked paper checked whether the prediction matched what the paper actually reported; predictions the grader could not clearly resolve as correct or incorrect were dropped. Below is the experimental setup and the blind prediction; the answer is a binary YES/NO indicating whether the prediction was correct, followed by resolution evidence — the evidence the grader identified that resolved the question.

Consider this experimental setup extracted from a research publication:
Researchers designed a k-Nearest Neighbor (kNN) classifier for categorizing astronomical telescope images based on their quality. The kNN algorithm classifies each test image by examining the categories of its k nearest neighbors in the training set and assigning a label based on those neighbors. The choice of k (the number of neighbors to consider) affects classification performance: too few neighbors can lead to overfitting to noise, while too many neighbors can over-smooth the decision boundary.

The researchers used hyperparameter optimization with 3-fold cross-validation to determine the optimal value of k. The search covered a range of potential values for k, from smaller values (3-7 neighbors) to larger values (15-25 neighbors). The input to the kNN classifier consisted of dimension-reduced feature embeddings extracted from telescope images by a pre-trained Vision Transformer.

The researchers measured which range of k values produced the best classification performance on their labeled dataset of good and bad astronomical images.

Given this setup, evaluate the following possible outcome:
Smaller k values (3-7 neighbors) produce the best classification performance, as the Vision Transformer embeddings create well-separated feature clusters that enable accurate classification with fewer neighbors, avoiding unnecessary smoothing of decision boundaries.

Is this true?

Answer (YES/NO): YES